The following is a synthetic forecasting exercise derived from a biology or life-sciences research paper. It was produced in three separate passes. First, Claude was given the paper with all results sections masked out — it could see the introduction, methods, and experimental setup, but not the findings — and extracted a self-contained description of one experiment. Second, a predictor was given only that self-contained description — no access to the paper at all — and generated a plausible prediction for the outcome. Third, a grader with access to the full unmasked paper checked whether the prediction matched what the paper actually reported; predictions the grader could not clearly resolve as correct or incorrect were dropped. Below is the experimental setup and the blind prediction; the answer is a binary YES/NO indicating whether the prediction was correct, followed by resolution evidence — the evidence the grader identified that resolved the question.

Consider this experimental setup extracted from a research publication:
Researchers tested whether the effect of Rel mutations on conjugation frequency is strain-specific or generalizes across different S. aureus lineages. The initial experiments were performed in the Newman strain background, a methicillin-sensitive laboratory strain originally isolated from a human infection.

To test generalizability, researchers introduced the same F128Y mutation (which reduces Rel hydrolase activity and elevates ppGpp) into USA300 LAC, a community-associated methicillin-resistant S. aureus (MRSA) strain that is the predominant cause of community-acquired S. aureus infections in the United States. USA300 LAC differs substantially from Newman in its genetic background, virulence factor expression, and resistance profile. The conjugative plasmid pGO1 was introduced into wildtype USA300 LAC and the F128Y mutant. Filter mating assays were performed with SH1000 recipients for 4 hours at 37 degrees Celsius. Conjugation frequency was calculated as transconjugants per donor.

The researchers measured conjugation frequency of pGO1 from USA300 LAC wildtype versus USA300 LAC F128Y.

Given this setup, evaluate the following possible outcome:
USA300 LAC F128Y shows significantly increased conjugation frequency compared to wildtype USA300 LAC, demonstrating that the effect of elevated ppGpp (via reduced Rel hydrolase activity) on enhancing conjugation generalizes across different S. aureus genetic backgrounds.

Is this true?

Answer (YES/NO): YES